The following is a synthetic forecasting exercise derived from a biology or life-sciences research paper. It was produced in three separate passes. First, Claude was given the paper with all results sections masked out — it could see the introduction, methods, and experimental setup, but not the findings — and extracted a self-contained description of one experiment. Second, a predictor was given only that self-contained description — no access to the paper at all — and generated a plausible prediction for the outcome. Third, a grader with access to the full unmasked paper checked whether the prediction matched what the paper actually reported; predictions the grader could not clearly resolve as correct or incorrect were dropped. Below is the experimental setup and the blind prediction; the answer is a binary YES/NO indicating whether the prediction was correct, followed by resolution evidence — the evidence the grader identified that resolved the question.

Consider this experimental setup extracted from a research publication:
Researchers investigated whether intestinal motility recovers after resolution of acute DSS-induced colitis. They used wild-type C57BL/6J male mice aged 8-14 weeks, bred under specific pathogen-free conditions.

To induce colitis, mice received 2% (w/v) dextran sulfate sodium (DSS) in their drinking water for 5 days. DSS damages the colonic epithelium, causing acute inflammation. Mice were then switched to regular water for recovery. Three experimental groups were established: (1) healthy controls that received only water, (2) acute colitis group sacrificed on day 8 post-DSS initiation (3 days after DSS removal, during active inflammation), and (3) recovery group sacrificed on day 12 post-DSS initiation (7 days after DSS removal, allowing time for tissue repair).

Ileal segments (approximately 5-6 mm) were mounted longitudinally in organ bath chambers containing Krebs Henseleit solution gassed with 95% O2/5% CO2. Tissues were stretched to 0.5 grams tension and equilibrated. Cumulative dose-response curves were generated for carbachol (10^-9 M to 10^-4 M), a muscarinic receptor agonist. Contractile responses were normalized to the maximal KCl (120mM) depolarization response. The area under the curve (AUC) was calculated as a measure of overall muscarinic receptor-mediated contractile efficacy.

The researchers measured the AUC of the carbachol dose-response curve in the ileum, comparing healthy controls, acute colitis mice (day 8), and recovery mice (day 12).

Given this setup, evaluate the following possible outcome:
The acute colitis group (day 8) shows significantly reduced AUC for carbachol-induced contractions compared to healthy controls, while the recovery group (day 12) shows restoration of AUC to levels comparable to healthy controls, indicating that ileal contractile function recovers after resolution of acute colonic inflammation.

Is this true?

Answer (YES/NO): NO